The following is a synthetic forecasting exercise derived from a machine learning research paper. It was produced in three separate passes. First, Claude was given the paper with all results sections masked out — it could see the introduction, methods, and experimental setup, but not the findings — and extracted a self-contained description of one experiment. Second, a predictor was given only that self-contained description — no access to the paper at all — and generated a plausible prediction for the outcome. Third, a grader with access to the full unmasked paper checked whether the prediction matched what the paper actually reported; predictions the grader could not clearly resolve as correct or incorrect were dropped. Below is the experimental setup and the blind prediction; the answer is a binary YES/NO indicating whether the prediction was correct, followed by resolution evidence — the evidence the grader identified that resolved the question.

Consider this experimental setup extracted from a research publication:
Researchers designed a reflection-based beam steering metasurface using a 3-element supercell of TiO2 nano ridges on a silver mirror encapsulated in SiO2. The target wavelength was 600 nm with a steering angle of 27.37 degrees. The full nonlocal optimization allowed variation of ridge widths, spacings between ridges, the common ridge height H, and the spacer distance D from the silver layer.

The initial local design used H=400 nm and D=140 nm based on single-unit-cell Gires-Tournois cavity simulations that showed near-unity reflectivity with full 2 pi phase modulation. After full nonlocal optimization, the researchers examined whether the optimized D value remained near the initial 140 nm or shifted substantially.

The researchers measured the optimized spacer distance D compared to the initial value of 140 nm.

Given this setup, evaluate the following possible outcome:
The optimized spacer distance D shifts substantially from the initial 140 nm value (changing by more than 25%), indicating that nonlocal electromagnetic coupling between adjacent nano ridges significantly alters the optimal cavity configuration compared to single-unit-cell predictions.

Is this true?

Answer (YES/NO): YES